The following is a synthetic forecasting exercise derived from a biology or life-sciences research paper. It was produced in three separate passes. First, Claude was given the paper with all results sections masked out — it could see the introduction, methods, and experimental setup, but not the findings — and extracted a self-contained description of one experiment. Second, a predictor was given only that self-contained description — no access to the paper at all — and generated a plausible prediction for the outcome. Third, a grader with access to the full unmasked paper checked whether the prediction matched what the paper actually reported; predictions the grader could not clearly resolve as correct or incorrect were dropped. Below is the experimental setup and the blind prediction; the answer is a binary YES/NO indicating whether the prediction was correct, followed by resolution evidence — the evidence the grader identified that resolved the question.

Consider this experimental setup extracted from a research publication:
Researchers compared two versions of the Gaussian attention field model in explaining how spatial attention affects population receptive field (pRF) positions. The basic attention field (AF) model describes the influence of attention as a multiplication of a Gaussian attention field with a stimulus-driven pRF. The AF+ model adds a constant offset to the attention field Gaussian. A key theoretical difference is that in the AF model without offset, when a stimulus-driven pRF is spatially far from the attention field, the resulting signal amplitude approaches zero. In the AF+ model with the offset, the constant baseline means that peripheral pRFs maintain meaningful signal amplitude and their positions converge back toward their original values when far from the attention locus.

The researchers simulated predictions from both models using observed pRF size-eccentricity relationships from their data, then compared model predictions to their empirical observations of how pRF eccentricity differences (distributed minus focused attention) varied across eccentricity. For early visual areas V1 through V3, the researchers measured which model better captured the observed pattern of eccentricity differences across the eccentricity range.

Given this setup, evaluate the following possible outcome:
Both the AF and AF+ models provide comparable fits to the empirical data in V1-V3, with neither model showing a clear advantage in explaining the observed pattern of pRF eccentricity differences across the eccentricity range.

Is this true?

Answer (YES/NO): NO